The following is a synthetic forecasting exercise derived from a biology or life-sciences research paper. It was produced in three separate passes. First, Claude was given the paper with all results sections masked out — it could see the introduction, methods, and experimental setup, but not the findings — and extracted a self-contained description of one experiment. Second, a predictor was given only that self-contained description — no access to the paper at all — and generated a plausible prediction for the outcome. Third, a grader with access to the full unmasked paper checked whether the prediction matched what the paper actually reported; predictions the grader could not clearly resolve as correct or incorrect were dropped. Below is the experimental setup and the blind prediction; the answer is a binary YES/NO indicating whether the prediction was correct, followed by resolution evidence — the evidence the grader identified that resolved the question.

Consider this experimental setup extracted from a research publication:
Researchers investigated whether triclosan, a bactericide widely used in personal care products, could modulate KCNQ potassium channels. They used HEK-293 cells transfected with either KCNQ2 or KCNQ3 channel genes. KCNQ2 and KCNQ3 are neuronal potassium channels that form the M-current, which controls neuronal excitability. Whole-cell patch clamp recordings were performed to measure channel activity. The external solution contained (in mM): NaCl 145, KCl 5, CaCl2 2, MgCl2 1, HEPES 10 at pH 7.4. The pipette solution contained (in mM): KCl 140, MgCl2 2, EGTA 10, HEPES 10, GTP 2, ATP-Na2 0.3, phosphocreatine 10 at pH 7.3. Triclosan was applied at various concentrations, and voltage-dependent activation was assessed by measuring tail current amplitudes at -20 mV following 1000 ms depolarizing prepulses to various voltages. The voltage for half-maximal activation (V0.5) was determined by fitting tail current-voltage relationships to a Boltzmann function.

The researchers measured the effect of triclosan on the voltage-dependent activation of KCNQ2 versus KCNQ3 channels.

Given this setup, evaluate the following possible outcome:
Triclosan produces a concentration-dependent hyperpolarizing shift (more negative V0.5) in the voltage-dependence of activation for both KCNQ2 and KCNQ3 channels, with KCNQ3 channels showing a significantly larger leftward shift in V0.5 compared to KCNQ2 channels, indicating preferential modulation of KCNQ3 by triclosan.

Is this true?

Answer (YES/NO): NO